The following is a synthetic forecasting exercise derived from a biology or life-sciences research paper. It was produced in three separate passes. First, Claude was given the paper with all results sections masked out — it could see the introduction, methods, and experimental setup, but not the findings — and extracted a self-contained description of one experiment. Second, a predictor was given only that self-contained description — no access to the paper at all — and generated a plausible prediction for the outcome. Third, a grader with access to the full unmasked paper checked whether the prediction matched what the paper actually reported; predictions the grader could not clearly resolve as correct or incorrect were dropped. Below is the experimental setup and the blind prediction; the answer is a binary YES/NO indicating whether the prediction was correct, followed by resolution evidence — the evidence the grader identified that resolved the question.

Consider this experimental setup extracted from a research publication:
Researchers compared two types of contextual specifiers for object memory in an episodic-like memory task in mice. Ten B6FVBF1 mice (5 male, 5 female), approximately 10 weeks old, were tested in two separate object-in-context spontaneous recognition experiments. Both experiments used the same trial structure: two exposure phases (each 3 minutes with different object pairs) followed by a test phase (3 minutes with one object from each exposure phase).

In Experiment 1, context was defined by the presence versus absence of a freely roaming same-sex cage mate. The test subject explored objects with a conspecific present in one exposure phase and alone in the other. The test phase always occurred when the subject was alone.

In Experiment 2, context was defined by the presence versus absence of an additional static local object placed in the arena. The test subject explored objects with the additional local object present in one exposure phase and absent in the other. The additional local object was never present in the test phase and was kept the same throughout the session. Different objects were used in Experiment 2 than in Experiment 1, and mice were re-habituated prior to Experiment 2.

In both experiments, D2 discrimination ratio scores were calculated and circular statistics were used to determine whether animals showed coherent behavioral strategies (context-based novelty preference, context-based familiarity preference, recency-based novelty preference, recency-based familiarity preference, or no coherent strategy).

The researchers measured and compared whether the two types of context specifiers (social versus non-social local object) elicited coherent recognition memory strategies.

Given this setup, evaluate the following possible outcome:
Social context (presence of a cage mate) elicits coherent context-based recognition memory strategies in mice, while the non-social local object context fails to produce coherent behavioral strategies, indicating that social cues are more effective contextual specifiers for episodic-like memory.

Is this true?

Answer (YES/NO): YES